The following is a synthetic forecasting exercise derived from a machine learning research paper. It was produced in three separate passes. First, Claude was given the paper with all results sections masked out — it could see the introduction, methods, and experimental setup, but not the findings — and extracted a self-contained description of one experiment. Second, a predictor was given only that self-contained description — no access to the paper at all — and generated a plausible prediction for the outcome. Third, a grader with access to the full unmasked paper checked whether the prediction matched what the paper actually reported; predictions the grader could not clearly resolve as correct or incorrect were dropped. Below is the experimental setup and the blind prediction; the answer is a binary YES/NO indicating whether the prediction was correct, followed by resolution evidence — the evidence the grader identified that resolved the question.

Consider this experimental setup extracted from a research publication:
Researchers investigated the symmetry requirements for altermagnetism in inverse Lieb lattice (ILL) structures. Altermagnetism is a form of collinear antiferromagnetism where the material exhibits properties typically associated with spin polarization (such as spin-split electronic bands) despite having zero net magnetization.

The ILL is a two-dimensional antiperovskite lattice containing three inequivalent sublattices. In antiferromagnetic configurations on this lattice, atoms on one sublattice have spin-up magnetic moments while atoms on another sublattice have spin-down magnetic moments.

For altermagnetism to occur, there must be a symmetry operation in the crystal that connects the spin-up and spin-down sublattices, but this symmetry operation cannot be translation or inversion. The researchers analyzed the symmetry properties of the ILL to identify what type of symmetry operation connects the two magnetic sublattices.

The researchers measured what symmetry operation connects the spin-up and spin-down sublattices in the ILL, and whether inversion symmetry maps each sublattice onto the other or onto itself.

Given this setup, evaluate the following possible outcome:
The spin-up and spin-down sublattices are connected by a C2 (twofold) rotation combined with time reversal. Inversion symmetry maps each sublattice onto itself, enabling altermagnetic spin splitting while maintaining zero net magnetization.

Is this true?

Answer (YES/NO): NO